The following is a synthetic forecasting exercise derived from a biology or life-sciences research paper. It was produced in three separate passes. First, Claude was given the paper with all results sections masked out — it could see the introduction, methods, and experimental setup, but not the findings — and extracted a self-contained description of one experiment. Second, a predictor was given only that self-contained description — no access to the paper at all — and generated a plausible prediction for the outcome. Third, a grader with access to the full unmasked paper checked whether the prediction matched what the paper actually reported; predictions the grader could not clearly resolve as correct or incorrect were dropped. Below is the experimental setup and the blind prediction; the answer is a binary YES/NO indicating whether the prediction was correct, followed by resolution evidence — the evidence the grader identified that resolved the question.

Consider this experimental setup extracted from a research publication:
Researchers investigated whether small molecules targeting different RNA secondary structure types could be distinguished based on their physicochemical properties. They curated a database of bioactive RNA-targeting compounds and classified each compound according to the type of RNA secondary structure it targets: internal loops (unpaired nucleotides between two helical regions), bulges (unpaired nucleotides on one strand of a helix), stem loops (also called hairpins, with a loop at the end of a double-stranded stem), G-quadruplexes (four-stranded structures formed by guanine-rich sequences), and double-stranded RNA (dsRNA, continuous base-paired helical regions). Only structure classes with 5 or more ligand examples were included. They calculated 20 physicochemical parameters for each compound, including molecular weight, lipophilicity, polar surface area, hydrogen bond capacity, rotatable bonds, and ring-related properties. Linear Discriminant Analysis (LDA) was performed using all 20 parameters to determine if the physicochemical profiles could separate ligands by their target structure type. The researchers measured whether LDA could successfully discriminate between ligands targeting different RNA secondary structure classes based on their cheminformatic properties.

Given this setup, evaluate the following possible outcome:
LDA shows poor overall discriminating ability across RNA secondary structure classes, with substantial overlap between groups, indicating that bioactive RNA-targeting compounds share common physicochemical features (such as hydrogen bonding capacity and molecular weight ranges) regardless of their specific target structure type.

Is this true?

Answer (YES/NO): NO